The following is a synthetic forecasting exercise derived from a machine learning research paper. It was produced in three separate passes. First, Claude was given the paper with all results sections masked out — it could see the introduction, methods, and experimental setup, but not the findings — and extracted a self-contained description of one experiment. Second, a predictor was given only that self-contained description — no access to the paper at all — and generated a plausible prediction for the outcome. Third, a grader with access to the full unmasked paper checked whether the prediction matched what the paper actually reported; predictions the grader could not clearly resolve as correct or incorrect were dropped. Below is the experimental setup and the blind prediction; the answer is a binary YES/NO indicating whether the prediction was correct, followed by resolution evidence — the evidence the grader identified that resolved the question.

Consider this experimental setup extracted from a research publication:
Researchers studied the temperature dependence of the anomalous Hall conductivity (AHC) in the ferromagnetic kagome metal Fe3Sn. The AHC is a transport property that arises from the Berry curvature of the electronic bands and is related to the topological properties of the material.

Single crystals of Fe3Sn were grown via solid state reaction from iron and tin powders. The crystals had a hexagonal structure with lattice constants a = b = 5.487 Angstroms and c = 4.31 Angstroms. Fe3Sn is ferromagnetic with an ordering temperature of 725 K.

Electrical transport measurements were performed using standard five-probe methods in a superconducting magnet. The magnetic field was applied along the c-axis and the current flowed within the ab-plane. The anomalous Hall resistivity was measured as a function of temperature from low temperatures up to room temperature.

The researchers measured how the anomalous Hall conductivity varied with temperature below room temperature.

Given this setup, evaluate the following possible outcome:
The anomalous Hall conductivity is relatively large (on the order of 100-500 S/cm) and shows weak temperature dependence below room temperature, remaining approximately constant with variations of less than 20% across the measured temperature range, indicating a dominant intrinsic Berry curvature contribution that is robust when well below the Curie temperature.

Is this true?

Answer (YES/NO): YES